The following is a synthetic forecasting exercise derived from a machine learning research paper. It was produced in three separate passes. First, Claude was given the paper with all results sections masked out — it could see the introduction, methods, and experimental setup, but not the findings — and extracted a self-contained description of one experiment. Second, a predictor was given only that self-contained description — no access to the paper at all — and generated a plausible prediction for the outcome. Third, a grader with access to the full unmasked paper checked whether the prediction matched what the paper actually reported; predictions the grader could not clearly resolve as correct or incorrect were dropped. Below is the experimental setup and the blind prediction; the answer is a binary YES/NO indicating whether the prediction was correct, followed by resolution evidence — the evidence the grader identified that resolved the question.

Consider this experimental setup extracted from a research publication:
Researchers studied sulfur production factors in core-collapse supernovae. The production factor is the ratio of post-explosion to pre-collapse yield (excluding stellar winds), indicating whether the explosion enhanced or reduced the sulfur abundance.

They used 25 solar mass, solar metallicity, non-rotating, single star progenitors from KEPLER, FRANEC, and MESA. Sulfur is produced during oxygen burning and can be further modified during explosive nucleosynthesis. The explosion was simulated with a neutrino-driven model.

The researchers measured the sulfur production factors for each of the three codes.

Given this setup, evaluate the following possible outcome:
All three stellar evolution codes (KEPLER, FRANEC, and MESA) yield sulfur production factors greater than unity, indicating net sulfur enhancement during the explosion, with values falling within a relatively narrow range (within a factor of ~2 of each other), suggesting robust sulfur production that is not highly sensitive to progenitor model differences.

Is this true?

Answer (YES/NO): NO